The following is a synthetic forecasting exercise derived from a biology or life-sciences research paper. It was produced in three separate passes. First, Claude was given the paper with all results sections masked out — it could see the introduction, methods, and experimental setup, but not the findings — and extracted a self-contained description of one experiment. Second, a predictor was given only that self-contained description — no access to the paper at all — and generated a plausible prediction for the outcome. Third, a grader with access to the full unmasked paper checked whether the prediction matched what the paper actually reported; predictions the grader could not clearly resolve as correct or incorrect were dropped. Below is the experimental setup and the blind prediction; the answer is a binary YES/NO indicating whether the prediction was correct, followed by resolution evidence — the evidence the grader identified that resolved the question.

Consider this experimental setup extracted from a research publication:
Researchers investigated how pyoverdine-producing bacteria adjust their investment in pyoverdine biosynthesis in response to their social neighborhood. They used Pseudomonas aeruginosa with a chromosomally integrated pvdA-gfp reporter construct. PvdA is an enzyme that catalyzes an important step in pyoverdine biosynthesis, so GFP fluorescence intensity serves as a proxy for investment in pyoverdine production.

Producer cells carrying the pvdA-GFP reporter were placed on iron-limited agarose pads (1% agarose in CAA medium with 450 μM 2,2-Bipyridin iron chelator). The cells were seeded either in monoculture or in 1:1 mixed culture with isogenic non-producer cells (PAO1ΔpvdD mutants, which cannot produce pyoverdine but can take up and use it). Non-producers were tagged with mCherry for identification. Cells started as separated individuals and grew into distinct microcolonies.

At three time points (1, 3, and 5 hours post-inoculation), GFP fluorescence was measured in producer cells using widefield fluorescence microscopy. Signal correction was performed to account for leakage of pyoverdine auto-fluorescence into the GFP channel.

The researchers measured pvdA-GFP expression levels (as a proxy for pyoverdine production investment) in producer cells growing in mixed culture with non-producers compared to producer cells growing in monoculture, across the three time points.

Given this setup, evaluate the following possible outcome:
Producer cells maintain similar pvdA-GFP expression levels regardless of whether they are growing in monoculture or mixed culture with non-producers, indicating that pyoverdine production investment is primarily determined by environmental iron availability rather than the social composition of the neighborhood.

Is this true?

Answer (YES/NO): NO